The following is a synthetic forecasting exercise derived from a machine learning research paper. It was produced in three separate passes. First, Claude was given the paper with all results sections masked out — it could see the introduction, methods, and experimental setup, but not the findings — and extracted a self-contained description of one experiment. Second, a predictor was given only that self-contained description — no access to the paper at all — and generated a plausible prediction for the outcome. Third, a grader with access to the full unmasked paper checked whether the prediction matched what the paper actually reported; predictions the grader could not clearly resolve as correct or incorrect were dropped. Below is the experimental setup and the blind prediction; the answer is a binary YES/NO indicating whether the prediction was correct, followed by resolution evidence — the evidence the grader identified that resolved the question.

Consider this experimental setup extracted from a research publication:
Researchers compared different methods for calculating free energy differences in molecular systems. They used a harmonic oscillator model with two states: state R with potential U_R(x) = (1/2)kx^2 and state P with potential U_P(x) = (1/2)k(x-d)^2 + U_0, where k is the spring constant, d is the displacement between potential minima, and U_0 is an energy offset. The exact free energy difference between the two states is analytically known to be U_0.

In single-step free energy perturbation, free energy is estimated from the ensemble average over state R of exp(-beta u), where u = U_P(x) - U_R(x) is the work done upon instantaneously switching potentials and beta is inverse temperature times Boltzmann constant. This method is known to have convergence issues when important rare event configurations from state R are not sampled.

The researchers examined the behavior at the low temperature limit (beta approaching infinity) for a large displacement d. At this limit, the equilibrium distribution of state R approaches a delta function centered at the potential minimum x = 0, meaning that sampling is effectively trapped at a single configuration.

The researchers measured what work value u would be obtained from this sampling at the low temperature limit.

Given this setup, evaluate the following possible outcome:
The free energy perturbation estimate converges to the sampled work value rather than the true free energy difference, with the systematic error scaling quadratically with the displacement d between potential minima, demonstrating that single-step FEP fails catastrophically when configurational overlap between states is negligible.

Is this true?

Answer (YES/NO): YES